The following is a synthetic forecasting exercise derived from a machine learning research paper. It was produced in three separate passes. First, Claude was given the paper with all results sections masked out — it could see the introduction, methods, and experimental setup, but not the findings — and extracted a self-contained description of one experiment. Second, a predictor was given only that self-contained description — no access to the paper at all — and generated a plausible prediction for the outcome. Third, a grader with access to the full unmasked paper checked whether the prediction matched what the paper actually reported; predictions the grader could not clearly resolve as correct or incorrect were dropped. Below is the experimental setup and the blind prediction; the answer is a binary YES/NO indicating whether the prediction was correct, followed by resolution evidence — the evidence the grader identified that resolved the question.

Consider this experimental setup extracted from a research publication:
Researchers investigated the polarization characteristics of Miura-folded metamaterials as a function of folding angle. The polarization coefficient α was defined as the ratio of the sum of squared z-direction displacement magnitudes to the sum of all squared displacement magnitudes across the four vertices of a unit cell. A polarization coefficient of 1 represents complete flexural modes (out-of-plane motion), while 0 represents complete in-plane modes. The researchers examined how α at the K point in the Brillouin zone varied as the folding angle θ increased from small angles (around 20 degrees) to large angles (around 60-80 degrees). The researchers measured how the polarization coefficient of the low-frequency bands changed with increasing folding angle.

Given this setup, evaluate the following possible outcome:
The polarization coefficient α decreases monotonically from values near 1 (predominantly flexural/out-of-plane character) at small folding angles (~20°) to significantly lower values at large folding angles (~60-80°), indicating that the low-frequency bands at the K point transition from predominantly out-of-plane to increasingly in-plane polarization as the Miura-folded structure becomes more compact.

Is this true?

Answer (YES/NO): YES